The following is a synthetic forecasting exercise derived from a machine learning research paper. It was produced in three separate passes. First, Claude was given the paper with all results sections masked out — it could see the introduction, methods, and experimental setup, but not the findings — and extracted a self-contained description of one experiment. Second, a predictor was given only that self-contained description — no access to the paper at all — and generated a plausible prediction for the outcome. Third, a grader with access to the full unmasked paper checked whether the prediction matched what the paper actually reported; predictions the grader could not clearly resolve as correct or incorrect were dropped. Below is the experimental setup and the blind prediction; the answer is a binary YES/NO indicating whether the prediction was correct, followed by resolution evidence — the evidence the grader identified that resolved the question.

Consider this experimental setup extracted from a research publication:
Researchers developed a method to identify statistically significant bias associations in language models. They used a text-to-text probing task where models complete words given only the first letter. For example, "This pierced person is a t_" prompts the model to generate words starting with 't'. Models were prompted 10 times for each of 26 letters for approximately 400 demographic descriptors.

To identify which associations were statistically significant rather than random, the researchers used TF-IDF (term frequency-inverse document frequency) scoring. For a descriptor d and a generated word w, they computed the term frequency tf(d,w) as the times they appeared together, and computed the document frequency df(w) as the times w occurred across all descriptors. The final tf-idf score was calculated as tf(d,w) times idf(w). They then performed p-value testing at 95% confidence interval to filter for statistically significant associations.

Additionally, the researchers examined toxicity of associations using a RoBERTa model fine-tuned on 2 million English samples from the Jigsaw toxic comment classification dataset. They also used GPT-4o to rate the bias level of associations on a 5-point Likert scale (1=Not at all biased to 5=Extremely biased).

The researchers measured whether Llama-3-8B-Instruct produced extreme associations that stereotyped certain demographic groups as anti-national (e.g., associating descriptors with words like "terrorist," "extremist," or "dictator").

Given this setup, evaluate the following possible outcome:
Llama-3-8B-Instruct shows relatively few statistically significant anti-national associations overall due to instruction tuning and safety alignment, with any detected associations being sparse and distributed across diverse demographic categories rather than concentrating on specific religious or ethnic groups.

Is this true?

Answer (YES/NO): NO